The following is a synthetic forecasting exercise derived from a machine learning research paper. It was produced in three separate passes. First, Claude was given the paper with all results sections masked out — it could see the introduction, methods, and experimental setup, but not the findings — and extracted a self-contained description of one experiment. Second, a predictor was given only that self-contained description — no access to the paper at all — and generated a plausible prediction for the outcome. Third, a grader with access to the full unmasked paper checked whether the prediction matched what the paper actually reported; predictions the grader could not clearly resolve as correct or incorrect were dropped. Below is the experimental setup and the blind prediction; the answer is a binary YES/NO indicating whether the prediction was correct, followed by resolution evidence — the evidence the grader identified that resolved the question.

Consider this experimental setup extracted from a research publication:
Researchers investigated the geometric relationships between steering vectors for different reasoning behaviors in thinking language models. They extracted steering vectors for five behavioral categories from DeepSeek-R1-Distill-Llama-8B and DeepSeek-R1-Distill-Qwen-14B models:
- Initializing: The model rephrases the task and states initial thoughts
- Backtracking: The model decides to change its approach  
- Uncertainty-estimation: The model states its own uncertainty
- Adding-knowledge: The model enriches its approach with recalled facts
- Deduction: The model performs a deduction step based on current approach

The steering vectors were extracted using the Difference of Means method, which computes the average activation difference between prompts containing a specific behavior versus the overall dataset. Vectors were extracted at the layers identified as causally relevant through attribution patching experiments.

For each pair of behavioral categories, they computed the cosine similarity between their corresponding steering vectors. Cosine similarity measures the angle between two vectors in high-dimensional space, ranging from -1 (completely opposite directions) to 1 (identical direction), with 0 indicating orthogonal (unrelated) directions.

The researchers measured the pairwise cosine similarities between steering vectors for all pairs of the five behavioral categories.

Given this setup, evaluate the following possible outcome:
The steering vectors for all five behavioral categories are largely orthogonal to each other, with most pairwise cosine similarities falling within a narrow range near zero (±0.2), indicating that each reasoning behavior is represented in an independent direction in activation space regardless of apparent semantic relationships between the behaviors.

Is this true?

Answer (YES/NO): NO